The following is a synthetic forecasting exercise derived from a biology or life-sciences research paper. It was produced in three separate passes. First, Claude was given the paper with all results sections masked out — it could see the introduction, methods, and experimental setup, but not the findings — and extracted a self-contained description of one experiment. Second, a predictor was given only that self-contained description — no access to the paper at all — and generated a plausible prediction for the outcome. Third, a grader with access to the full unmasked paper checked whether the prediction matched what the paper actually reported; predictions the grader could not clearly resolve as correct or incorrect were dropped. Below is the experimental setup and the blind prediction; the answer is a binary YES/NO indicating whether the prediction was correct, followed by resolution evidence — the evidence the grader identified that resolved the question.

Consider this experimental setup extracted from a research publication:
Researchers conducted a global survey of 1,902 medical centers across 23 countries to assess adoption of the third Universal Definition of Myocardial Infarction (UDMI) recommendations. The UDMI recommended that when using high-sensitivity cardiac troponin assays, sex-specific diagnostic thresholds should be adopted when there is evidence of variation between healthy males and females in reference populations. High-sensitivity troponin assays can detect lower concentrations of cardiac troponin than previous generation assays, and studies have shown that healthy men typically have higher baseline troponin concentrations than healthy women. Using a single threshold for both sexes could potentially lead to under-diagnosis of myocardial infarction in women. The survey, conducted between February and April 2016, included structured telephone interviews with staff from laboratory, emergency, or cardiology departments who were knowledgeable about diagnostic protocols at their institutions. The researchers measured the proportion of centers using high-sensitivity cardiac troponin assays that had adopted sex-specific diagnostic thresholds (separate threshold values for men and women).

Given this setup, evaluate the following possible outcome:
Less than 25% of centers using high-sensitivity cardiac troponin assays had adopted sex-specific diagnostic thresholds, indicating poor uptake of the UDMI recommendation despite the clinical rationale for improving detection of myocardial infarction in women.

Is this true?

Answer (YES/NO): YES